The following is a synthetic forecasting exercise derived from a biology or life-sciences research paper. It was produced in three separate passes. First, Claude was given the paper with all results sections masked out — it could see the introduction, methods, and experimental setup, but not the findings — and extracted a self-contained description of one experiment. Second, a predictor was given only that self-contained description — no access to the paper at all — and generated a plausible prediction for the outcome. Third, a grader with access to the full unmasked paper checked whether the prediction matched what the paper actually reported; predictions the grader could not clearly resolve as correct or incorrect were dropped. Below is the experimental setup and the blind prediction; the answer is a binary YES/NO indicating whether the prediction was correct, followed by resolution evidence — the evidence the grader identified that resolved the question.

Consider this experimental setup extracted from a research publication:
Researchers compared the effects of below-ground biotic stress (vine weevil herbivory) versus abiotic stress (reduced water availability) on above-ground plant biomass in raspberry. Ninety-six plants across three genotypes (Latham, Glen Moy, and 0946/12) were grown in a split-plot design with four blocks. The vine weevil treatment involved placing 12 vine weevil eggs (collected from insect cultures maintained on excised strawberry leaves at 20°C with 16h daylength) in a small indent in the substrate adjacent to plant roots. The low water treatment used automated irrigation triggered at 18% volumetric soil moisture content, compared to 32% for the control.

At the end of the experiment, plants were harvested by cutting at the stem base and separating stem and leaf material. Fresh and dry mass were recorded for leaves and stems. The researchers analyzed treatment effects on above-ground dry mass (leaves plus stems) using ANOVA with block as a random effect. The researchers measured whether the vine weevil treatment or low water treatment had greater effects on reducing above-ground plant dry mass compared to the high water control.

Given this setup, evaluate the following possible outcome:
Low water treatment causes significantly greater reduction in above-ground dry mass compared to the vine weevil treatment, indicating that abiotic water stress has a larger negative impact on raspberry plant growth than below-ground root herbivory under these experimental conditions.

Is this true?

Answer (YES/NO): YES